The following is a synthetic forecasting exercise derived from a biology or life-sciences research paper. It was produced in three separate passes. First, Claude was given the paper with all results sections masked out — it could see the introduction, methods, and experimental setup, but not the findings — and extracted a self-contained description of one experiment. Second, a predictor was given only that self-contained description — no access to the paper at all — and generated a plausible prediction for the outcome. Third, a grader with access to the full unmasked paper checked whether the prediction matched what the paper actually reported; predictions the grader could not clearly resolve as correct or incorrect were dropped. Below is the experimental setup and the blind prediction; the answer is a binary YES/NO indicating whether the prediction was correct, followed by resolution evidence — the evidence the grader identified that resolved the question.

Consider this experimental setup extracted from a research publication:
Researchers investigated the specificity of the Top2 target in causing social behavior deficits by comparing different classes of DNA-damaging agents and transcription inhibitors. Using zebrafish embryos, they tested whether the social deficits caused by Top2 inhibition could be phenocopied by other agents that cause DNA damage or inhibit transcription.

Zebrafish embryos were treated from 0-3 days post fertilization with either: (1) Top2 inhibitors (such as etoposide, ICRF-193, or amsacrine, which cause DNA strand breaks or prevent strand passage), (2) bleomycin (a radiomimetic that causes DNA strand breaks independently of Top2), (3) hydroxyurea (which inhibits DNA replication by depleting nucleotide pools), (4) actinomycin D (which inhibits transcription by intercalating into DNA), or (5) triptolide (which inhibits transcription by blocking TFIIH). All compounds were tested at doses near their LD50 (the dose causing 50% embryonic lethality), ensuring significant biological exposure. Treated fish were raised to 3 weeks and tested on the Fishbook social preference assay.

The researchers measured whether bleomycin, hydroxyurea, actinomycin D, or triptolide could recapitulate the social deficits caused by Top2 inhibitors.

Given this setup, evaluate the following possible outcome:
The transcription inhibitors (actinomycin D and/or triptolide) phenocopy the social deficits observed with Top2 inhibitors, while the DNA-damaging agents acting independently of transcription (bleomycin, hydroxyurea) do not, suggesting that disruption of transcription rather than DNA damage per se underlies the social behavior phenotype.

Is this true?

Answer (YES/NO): NO